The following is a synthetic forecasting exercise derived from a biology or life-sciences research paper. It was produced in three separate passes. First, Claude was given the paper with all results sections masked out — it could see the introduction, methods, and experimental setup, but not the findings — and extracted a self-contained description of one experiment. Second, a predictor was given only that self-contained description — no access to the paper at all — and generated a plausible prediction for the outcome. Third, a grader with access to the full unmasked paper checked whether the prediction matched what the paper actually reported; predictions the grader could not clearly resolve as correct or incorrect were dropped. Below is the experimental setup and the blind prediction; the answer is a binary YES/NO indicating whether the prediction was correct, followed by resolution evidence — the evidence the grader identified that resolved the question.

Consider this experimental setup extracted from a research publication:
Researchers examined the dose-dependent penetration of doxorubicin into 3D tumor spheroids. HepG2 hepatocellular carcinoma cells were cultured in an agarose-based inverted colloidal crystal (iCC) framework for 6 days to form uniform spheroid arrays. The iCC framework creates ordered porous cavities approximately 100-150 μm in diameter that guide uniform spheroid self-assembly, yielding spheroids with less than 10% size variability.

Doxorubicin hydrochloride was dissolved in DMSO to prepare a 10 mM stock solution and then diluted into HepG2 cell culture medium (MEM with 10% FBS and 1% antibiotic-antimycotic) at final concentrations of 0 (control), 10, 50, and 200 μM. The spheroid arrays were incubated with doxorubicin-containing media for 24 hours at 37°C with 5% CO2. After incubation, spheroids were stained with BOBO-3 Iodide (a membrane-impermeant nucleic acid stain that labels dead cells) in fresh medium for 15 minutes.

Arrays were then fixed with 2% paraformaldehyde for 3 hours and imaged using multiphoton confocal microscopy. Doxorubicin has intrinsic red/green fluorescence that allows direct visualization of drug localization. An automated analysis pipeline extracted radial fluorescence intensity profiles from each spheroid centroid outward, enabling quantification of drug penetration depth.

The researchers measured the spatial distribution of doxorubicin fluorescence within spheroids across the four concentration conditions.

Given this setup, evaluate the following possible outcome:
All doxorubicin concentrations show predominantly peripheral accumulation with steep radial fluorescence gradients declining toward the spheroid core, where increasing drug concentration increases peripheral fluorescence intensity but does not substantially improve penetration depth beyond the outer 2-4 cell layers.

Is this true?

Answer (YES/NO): NO